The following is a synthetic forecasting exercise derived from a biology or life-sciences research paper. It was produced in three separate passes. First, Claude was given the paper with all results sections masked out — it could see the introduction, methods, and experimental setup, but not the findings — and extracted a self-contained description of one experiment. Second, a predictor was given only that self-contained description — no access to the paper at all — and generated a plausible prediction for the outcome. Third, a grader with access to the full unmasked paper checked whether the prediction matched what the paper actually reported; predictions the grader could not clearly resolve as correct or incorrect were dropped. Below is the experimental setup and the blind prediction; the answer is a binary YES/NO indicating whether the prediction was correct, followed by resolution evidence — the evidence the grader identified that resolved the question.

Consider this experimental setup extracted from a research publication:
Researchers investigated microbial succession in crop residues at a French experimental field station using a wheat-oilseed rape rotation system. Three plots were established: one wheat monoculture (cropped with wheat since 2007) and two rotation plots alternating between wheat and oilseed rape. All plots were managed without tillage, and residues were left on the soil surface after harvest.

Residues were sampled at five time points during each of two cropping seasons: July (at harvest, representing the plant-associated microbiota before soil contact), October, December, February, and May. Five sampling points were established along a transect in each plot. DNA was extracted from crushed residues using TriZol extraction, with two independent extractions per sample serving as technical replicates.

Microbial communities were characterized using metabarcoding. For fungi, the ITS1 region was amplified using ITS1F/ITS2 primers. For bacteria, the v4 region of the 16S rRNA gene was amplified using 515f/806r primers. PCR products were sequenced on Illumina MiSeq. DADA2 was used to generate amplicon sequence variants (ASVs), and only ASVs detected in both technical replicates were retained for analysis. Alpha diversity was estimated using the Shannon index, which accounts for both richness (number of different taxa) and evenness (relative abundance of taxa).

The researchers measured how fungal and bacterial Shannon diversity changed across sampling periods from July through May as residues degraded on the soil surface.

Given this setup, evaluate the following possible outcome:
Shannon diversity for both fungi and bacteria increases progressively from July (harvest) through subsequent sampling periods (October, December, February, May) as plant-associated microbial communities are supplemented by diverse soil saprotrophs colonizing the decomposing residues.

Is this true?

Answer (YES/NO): NO